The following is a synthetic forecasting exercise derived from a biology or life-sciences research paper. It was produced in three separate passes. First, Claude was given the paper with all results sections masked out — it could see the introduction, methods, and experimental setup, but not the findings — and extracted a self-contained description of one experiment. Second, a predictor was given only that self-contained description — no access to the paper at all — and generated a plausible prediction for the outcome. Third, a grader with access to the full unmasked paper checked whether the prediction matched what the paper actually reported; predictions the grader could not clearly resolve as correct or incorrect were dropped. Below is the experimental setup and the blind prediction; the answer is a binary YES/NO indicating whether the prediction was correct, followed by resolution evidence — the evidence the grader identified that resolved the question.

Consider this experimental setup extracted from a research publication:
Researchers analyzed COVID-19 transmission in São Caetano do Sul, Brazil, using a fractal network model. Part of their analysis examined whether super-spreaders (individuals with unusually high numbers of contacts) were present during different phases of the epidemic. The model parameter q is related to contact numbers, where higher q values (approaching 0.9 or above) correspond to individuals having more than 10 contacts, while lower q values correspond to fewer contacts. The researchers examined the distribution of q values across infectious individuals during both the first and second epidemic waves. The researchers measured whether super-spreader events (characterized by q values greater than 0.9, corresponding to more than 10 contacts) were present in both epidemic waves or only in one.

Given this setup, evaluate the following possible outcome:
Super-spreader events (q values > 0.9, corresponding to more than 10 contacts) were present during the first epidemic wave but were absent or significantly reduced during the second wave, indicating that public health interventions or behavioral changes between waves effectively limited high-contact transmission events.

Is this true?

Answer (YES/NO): NO